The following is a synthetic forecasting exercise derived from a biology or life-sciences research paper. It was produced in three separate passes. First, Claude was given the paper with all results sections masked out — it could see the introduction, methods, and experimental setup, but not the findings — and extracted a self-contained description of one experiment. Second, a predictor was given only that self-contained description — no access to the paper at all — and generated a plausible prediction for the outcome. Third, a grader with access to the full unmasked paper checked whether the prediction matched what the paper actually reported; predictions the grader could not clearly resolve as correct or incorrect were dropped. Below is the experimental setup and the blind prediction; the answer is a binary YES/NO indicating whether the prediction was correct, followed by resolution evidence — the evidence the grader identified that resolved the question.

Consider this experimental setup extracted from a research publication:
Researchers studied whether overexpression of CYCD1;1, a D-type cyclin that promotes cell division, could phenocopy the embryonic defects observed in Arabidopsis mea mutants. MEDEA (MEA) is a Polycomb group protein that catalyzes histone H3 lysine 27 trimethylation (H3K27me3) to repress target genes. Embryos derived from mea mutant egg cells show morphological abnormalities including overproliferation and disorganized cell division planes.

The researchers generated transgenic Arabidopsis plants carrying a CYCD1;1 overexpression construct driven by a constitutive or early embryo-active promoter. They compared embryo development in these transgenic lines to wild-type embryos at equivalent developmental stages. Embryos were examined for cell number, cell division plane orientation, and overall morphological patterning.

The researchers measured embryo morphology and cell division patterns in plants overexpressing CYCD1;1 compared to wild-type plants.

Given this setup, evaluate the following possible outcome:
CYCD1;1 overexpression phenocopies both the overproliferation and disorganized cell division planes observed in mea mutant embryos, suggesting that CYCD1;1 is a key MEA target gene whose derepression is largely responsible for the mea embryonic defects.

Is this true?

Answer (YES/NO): YES